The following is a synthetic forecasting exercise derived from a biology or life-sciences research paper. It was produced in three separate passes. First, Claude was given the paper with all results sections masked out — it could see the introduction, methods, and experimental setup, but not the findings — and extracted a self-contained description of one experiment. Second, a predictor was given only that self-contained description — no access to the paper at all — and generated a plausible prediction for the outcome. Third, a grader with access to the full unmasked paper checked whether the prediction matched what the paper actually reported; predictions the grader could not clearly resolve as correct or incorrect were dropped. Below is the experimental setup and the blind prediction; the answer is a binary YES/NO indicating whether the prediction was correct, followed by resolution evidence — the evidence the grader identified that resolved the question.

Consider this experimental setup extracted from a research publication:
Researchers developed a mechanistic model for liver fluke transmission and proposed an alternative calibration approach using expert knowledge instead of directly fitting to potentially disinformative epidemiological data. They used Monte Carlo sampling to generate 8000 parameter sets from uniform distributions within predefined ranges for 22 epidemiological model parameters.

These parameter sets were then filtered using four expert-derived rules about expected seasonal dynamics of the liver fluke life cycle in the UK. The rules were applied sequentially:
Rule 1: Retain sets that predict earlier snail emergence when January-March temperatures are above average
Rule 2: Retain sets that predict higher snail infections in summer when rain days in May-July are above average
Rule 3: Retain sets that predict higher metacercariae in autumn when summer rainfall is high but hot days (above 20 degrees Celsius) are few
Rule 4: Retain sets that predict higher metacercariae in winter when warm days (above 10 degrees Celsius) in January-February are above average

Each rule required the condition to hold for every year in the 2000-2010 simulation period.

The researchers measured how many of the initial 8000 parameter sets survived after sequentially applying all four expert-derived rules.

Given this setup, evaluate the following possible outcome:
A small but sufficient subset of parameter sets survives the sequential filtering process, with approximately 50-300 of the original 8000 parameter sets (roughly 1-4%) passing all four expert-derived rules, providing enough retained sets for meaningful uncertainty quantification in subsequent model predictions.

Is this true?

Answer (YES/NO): NO